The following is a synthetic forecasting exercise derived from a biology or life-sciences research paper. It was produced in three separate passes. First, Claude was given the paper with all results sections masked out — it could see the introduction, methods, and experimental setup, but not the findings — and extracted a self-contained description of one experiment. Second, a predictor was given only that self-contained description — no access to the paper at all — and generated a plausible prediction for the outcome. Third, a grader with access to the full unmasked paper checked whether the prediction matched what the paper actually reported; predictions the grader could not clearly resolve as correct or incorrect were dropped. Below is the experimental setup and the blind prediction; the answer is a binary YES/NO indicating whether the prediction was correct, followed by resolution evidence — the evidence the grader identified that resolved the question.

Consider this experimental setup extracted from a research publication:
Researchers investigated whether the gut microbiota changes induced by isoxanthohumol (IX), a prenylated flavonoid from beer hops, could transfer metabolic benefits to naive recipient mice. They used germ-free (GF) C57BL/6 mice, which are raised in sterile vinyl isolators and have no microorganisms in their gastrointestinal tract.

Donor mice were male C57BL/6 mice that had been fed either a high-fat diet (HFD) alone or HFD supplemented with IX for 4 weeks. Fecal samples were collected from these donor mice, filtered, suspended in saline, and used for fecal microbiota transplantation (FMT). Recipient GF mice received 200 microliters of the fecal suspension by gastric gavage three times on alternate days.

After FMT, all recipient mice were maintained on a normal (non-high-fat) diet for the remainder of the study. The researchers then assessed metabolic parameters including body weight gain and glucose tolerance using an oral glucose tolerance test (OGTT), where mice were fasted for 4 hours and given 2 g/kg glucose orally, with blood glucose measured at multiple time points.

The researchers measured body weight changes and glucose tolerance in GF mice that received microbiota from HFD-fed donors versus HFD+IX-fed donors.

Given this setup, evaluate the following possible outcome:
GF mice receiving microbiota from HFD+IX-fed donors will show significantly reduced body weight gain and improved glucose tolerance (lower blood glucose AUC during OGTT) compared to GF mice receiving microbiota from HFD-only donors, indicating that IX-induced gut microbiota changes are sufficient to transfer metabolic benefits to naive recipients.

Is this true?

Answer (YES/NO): NO